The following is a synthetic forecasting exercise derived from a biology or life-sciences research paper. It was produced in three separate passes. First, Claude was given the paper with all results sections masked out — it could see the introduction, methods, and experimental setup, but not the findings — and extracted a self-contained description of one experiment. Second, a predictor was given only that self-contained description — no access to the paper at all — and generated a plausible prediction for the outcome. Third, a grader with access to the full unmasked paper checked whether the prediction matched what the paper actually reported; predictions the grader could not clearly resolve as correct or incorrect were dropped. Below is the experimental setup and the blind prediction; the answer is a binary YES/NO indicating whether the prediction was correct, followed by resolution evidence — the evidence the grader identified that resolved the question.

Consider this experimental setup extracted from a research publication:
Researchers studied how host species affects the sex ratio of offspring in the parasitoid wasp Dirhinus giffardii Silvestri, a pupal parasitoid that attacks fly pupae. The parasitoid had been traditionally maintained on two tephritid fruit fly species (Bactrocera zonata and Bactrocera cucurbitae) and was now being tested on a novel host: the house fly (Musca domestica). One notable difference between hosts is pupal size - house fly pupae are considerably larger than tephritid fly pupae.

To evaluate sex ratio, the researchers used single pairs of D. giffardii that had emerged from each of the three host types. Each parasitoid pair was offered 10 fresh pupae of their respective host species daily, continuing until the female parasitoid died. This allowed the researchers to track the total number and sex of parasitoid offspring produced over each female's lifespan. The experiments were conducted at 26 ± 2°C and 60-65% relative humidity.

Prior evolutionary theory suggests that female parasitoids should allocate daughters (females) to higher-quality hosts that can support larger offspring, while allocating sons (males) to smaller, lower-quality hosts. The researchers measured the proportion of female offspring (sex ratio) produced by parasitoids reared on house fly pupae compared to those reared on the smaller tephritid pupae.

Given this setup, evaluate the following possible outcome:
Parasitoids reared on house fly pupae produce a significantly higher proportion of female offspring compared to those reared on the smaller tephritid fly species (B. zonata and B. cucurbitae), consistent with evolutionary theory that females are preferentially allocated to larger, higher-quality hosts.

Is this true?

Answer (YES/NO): YES